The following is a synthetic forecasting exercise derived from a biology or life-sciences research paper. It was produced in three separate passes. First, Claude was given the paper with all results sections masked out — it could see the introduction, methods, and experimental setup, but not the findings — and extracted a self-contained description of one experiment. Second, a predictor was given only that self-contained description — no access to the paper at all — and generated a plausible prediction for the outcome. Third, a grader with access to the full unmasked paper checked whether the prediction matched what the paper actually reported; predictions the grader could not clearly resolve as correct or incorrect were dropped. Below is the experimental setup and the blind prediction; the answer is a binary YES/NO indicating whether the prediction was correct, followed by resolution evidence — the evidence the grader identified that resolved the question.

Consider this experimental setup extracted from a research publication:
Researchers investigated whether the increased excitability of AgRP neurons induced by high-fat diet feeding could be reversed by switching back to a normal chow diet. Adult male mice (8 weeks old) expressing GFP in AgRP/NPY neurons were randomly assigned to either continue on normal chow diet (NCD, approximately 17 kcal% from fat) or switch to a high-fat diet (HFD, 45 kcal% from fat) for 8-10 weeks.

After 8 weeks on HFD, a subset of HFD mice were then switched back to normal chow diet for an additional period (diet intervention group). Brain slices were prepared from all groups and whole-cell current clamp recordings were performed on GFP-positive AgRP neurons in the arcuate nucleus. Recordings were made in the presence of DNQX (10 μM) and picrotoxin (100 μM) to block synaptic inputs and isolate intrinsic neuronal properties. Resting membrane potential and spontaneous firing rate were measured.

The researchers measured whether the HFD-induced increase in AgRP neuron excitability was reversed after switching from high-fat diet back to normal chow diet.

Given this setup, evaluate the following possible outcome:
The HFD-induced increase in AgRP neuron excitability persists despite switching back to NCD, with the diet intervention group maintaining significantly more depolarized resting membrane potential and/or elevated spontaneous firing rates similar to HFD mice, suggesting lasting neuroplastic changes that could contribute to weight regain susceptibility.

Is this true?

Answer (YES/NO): YES